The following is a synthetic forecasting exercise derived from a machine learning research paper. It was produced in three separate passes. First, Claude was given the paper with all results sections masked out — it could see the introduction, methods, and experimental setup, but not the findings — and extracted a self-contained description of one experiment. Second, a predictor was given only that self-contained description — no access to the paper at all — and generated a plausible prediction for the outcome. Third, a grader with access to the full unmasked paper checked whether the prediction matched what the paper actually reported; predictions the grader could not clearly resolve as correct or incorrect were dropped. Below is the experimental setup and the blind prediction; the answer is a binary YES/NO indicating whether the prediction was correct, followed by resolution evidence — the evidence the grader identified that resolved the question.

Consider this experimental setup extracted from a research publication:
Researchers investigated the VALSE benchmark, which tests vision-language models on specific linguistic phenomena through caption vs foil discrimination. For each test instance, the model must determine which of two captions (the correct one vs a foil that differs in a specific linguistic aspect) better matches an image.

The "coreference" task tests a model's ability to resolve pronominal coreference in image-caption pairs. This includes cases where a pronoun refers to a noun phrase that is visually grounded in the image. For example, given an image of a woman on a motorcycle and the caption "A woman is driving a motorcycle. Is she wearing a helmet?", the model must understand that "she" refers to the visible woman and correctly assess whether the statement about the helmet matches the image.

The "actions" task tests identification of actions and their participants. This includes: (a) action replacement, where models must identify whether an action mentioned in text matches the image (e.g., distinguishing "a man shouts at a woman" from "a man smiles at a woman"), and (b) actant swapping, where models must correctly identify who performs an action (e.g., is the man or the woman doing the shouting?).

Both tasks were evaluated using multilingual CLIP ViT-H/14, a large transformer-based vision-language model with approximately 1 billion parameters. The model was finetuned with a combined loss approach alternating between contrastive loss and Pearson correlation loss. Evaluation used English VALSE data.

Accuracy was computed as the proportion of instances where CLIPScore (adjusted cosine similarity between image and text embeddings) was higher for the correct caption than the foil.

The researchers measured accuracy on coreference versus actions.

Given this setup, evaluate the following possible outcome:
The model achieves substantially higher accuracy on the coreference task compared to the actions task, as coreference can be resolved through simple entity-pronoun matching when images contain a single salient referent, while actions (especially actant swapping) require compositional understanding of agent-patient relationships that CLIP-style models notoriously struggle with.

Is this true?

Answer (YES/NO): NO